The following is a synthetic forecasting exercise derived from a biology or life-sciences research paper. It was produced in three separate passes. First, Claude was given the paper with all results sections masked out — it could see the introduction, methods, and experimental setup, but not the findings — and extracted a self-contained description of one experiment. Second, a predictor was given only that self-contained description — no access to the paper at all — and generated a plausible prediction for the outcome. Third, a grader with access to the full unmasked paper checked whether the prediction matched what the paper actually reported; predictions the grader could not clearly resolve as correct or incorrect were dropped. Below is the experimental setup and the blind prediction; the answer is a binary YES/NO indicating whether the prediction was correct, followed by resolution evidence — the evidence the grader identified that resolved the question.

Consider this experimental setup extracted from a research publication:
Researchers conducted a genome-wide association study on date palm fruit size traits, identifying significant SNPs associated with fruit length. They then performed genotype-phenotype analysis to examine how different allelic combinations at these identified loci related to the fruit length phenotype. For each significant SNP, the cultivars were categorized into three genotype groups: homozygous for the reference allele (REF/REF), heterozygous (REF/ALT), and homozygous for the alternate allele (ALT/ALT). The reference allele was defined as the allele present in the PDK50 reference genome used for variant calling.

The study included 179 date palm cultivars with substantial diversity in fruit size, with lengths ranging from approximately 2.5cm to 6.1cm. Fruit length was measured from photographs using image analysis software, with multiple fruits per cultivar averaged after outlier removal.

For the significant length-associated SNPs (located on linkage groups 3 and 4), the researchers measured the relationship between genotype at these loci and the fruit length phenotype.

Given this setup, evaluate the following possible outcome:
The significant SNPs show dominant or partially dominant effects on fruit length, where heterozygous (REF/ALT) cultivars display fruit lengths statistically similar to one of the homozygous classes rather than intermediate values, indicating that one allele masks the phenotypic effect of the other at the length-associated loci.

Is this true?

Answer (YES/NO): YES